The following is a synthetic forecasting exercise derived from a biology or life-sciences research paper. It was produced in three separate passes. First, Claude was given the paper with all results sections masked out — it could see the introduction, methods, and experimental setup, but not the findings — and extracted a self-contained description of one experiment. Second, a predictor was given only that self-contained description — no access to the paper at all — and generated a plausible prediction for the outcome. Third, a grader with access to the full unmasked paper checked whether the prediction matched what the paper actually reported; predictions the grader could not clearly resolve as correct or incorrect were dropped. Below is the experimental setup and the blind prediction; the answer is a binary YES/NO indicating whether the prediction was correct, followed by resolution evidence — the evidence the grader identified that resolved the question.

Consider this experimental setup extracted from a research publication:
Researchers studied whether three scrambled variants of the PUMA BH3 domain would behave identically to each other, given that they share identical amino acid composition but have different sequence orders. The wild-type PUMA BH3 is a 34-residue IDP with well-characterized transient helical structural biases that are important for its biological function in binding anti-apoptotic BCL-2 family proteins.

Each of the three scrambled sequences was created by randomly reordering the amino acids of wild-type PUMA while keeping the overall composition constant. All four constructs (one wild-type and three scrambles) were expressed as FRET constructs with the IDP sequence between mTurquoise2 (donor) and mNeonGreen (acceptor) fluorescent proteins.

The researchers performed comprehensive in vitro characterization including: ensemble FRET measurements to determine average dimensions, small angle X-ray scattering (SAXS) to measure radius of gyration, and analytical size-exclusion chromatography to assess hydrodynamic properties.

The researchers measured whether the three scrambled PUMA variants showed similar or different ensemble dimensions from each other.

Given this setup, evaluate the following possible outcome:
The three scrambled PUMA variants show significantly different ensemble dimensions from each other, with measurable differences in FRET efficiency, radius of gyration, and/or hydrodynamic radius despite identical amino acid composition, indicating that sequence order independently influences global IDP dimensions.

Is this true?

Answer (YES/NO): YES